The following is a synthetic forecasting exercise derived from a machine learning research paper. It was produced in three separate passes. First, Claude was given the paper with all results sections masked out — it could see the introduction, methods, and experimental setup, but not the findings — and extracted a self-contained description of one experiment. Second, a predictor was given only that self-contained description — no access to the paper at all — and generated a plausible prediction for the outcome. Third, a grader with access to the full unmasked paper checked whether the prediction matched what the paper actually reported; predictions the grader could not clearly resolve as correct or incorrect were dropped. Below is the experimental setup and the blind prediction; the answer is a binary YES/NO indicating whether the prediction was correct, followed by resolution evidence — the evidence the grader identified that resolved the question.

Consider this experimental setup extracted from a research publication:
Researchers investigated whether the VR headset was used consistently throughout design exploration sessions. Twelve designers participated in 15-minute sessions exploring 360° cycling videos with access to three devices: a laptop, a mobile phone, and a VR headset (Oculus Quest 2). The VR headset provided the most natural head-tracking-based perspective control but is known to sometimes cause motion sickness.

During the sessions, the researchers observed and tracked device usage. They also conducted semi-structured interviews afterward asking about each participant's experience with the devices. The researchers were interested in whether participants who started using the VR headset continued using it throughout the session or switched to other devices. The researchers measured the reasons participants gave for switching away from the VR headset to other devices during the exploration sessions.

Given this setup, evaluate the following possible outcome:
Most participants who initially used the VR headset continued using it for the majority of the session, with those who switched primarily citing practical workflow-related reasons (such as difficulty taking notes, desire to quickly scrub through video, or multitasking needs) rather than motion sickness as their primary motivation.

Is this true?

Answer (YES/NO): NO